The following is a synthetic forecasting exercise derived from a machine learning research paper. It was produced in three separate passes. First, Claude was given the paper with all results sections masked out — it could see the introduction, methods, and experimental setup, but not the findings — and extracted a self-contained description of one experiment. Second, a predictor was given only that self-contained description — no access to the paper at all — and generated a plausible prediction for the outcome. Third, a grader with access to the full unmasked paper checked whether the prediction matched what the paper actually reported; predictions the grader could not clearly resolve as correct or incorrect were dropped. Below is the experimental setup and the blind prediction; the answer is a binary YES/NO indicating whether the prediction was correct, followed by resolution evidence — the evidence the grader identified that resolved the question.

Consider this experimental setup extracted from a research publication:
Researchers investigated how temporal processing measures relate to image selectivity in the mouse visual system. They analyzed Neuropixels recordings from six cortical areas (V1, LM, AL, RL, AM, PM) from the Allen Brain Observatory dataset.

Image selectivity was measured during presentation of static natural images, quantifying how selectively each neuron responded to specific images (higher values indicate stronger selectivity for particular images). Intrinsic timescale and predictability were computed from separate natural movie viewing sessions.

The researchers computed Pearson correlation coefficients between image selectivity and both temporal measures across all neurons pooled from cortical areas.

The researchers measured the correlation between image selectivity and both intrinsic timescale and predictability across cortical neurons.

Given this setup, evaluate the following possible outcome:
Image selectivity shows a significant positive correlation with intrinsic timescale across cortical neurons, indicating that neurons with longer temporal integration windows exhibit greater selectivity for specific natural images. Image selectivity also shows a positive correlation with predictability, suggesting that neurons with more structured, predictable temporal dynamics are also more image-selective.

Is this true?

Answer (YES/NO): NO